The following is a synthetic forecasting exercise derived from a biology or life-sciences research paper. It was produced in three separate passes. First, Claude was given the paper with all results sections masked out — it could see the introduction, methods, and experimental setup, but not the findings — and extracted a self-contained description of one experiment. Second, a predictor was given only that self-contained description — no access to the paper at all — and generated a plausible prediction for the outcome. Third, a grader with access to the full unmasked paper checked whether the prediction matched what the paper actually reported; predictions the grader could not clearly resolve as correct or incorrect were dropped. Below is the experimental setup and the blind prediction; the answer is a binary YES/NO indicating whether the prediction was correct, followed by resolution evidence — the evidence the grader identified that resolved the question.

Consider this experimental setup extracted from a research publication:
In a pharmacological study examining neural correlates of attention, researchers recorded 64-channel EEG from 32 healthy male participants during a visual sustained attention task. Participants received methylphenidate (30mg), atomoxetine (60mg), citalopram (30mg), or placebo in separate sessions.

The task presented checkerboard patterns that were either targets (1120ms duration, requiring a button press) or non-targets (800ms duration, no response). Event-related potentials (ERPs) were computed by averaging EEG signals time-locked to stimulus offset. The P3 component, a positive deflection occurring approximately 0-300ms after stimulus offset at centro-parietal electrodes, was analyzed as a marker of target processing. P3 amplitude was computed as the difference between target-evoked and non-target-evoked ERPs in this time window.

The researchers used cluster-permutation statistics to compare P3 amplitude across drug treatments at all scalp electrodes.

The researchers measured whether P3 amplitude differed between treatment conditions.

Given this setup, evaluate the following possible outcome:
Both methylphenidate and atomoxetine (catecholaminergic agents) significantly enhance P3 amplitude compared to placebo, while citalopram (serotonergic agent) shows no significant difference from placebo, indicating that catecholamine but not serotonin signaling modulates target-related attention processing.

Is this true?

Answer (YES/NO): NO